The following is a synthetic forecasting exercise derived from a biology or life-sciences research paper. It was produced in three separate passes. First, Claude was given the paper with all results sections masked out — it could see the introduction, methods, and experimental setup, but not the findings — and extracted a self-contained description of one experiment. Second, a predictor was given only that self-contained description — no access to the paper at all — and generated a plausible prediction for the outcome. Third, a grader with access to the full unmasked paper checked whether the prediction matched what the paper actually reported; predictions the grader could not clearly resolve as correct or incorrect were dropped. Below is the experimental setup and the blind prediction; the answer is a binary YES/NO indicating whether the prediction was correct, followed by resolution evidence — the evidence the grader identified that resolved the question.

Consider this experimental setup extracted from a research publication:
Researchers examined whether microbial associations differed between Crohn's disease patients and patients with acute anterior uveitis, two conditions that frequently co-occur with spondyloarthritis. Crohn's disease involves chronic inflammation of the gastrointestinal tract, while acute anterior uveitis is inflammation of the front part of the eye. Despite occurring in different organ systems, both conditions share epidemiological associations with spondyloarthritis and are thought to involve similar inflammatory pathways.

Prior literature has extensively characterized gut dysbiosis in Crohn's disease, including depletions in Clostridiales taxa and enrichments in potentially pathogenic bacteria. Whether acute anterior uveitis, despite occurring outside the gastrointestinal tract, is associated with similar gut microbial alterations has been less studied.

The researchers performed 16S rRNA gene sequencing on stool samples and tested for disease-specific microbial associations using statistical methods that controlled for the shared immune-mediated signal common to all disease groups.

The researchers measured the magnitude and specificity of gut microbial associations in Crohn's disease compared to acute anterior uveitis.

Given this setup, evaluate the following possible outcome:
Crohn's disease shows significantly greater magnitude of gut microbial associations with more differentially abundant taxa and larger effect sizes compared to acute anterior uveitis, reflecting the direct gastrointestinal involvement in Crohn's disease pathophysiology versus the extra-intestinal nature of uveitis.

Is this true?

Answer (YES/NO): YES